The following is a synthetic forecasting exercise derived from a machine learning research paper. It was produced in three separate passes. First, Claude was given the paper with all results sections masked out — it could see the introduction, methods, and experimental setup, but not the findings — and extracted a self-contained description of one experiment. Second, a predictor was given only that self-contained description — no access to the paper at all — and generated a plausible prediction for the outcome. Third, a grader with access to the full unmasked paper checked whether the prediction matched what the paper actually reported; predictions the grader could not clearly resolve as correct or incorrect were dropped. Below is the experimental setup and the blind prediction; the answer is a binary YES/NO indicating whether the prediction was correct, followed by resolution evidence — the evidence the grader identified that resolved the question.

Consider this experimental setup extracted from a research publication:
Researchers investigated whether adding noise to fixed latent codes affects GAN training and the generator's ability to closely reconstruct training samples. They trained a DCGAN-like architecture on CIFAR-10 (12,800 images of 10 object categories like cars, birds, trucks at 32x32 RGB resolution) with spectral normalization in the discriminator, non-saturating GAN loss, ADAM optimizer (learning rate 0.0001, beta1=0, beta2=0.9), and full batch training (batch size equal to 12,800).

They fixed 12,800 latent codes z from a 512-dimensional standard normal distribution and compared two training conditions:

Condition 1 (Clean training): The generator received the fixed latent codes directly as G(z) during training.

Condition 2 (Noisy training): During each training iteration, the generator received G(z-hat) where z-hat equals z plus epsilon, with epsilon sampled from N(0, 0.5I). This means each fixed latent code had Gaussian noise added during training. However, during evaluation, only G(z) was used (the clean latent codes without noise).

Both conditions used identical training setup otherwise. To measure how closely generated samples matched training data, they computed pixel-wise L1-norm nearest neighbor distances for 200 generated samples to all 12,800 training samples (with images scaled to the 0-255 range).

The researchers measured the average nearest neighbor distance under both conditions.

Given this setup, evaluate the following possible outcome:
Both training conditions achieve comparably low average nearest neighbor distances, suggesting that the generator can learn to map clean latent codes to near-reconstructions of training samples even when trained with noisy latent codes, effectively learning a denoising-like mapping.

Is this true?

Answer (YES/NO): NO